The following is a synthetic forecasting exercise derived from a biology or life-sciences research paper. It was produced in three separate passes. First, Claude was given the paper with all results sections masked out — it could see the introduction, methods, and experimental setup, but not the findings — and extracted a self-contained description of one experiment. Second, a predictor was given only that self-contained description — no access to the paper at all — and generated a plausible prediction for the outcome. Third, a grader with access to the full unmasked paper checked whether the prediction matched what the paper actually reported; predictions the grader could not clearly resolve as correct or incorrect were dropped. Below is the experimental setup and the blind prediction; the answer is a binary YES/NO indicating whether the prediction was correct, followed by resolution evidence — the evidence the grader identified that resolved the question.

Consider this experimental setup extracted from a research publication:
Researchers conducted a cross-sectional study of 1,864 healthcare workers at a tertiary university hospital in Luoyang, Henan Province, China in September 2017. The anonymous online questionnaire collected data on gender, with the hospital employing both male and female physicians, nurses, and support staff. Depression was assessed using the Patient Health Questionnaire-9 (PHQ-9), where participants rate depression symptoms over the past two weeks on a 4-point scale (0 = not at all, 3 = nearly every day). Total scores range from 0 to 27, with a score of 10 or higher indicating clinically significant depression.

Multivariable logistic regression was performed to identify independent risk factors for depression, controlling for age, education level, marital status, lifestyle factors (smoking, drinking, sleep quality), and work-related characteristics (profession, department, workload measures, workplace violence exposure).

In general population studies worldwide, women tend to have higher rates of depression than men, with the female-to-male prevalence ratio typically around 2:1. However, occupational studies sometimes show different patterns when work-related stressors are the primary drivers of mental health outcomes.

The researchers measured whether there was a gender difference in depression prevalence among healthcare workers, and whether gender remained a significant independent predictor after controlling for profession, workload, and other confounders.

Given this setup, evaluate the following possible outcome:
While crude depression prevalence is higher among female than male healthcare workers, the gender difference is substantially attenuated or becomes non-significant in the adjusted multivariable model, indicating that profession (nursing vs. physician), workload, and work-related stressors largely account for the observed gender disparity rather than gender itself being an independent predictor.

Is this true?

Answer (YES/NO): NO